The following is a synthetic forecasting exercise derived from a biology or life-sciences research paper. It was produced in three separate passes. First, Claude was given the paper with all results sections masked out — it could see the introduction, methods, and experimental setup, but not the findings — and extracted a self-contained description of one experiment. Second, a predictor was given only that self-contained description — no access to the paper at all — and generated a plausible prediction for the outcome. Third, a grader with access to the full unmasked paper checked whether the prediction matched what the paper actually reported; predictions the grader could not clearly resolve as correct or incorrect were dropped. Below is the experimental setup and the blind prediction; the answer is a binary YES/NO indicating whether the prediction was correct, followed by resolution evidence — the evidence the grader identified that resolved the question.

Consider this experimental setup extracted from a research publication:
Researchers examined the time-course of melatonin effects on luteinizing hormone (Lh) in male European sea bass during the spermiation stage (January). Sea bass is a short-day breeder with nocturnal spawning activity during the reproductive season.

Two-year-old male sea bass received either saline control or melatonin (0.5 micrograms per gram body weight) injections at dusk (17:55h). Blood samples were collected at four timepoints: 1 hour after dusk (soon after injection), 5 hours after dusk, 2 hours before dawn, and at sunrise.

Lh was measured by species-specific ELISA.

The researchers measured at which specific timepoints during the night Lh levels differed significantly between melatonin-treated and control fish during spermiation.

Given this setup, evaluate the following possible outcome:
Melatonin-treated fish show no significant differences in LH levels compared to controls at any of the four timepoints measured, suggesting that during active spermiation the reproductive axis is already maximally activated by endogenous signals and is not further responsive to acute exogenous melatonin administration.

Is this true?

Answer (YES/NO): NO